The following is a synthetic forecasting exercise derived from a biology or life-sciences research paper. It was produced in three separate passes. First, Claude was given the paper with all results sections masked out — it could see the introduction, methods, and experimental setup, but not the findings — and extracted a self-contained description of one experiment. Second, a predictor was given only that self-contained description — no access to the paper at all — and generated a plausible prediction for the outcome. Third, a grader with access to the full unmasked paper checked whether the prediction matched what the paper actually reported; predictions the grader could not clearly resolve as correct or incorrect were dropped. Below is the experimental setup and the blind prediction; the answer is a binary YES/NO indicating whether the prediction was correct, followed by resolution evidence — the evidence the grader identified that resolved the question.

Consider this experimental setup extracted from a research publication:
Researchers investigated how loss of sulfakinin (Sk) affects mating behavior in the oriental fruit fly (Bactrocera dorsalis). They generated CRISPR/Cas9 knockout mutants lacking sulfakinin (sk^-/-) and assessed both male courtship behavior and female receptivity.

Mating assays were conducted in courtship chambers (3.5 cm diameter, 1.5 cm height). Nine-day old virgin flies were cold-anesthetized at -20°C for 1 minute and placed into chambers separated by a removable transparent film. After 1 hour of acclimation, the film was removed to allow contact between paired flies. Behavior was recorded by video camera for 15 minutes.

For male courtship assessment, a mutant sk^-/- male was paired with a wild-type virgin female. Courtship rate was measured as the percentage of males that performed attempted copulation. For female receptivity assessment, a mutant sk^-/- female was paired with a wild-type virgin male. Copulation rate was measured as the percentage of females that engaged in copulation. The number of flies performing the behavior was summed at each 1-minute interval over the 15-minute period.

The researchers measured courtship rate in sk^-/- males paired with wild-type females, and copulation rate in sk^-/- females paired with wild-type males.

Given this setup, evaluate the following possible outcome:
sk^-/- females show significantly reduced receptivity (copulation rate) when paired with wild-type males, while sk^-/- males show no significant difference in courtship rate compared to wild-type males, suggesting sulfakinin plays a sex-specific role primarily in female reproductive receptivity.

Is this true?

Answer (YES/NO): NO